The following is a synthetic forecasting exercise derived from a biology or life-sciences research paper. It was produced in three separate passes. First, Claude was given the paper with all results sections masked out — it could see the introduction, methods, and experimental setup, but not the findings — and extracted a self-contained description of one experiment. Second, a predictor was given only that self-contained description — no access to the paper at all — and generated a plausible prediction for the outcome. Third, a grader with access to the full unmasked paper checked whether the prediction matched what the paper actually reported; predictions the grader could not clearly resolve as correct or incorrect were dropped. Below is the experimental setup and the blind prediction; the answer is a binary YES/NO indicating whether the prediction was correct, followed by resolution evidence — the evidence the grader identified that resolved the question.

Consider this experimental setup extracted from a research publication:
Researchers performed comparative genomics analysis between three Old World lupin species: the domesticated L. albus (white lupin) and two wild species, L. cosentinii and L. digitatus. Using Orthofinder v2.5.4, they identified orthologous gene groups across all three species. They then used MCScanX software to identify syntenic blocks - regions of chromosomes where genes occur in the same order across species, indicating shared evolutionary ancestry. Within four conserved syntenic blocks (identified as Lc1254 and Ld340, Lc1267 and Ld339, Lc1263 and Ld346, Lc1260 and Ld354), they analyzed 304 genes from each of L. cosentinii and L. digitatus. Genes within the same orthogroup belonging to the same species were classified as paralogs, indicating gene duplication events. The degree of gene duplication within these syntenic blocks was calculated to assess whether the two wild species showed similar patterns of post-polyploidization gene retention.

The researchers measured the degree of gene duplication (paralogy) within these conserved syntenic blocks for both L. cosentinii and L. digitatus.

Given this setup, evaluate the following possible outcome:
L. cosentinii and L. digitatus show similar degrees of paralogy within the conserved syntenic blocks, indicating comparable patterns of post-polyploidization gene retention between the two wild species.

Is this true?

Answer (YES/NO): YES